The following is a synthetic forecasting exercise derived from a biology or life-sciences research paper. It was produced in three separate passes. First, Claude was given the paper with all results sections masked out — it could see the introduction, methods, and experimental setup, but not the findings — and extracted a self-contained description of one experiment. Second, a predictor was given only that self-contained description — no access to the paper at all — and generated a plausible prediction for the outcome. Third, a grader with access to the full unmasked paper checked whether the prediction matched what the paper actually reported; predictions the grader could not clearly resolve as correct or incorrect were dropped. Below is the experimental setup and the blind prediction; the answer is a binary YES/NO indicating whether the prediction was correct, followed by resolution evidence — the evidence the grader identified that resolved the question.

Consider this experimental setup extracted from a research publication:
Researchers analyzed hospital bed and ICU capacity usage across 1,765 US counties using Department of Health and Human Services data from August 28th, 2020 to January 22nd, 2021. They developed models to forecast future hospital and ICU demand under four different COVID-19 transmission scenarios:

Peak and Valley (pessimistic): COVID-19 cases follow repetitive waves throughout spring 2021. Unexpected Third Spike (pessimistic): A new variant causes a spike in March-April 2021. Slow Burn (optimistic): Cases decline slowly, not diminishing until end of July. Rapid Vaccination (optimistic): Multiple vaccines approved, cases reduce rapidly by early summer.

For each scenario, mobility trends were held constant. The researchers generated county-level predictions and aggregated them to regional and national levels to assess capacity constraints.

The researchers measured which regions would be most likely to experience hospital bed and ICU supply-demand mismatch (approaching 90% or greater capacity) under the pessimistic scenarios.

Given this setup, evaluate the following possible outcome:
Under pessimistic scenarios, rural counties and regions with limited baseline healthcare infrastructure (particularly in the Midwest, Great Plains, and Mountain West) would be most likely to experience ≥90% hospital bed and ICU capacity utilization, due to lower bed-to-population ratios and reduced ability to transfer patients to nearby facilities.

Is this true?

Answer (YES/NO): NO